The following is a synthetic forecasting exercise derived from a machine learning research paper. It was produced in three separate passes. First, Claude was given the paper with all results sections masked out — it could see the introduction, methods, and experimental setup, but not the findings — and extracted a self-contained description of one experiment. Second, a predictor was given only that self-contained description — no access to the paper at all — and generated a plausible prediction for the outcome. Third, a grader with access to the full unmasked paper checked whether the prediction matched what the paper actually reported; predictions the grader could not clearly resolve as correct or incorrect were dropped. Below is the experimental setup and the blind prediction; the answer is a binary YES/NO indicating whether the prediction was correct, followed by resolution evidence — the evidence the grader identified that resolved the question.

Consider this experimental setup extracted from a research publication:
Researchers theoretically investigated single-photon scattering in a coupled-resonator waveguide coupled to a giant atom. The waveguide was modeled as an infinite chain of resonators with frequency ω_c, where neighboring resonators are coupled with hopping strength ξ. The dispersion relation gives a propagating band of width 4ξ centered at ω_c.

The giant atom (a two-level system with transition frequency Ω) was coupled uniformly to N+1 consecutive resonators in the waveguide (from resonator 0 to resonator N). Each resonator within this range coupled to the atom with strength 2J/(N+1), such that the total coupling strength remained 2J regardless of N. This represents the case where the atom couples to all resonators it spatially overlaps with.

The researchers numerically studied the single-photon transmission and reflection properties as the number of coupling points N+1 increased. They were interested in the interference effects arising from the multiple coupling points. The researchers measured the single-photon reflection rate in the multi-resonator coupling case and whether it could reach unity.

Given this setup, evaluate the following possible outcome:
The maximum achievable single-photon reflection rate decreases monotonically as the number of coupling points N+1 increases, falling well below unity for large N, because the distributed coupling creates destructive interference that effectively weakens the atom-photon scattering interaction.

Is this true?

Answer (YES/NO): NO